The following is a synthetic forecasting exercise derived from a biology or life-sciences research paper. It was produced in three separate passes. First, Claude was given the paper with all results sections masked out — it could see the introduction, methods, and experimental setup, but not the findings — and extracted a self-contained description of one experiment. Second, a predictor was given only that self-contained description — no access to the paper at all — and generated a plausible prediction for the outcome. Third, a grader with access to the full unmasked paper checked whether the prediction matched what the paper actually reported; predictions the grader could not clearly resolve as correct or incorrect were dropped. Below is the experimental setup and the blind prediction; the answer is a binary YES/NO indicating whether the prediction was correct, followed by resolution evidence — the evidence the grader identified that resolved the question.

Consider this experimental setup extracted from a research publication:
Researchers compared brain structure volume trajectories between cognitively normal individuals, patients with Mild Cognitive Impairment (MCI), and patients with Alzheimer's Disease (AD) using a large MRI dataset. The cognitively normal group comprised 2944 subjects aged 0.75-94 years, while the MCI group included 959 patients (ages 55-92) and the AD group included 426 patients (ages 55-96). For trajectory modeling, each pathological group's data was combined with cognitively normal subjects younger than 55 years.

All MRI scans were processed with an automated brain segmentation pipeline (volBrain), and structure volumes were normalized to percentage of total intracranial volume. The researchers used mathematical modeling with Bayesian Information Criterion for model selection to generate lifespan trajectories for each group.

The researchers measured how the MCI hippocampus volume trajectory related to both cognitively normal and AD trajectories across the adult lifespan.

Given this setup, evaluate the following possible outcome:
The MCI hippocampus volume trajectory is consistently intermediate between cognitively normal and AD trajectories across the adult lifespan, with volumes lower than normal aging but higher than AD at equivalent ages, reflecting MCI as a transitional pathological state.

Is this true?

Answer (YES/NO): YES